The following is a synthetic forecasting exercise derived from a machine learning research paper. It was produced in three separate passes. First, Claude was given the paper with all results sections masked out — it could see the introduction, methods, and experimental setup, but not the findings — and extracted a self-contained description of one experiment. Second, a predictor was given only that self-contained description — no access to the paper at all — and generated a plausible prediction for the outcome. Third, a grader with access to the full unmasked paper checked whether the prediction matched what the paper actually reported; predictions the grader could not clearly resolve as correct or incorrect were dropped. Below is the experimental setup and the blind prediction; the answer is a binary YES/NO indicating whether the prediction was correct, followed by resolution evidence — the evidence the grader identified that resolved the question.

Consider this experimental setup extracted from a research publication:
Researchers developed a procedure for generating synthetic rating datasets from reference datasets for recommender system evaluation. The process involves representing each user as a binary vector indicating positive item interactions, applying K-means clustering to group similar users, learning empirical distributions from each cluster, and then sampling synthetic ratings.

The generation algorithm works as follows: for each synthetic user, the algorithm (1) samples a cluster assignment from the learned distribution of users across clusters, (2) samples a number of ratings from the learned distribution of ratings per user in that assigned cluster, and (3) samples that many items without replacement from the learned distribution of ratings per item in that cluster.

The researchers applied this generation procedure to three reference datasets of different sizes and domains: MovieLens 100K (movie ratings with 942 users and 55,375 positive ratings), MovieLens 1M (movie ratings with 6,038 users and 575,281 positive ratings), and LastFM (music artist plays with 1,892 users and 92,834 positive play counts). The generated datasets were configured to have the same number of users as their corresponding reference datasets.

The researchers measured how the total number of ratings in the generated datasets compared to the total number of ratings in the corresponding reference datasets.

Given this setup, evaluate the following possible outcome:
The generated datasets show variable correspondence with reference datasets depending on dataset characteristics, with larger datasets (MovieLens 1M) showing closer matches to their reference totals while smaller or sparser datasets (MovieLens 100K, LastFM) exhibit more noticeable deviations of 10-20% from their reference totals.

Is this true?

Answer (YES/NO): NO